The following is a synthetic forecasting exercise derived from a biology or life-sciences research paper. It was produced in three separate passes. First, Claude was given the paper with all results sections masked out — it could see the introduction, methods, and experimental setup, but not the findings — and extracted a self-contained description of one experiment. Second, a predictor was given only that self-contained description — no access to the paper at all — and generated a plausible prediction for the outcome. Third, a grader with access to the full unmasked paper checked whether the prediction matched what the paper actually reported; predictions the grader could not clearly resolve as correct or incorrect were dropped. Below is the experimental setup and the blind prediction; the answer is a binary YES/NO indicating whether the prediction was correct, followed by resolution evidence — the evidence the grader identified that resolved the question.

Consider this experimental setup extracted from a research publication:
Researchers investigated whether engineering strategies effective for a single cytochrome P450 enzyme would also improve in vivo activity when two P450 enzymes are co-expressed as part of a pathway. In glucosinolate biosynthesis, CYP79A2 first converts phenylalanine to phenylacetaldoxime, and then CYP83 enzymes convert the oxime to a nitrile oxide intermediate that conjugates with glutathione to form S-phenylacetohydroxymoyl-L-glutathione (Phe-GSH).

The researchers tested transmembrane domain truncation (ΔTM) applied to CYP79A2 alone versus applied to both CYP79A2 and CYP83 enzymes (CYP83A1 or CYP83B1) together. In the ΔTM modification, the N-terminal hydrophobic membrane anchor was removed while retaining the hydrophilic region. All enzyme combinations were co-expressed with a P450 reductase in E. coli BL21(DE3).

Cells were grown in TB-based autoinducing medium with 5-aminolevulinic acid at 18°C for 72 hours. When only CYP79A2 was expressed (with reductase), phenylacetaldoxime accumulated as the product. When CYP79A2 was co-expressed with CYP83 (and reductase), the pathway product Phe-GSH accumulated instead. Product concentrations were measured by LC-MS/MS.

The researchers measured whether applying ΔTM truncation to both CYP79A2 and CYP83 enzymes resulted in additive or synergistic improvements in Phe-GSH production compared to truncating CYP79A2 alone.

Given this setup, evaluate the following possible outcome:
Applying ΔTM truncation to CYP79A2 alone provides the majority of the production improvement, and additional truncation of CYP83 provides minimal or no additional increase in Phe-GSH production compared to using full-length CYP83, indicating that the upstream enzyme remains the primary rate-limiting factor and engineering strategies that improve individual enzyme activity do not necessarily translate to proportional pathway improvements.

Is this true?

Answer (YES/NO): NO